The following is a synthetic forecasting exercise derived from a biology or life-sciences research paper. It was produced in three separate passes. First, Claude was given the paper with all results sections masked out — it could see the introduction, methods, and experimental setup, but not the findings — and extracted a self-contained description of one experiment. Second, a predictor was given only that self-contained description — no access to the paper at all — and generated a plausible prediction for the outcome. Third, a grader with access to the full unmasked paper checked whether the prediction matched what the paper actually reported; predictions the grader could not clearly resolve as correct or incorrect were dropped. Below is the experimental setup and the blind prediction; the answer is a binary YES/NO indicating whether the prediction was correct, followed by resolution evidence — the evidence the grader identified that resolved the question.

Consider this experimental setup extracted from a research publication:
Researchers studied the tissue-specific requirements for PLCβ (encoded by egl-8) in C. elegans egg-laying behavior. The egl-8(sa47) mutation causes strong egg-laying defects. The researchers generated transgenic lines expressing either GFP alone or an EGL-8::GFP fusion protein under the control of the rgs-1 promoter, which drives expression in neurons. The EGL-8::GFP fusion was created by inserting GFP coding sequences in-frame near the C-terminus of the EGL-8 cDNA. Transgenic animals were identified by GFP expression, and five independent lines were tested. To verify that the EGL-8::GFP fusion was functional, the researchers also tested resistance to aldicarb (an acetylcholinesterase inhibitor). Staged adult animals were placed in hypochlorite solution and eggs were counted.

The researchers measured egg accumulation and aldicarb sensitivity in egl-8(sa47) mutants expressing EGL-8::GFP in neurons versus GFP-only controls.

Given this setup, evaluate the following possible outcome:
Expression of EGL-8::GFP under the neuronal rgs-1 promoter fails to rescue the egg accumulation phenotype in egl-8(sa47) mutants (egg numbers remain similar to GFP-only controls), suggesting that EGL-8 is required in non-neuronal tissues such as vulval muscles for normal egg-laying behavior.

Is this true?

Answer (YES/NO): NO